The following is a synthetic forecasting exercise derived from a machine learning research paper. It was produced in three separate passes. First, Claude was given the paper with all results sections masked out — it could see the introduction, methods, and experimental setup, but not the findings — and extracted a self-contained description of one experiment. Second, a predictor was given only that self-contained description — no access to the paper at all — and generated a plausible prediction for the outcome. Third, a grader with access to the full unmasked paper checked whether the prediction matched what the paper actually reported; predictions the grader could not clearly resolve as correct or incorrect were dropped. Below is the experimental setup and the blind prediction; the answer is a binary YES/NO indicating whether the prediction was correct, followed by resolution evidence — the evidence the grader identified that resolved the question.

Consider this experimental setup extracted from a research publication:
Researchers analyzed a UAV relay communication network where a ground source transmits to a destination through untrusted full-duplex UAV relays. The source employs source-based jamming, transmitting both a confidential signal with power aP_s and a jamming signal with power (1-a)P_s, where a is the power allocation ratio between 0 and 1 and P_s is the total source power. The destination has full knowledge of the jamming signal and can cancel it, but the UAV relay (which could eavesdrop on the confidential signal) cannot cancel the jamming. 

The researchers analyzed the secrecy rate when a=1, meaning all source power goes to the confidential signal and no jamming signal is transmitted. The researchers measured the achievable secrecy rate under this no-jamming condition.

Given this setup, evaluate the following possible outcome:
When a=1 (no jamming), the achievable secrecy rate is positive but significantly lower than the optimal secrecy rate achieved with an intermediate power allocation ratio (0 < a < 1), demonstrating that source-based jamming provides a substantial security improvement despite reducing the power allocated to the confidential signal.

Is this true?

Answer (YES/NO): NO